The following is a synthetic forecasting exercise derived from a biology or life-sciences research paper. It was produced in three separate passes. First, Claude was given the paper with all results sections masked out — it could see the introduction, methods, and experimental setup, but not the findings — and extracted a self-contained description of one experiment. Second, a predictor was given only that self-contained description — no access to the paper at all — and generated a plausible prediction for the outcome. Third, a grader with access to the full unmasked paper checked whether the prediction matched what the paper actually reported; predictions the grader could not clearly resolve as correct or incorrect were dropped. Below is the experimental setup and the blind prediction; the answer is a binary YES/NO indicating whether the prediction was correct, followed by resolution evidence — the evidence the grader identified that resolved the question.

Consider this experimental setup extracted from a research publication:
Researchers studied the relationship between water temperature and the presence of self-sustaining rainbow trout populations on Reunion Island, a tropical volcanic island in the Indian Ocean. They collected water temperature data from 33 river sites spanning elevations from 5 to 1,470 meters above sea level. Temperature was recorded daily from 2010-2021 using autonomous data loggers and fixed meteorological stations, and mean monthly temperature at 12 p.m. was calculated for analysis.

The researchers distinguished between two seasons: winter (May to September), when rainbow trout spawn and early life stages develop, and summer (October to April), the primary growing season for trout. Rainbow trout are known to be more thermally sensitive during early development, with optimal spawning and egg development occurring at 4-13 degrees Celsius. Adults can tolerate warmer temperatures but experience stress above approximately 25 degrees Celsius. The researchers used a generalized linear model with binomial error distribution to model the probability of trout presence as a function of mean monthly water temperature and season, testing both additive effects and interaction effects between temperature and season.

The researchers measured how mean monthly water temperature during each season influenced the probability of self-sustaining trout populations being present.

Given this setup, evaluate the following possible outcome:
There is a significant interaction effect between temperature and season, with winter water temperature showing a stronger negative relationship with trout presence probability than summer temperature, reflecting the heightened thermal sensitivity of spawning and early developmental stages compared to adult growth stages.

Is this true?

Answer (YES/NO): NO